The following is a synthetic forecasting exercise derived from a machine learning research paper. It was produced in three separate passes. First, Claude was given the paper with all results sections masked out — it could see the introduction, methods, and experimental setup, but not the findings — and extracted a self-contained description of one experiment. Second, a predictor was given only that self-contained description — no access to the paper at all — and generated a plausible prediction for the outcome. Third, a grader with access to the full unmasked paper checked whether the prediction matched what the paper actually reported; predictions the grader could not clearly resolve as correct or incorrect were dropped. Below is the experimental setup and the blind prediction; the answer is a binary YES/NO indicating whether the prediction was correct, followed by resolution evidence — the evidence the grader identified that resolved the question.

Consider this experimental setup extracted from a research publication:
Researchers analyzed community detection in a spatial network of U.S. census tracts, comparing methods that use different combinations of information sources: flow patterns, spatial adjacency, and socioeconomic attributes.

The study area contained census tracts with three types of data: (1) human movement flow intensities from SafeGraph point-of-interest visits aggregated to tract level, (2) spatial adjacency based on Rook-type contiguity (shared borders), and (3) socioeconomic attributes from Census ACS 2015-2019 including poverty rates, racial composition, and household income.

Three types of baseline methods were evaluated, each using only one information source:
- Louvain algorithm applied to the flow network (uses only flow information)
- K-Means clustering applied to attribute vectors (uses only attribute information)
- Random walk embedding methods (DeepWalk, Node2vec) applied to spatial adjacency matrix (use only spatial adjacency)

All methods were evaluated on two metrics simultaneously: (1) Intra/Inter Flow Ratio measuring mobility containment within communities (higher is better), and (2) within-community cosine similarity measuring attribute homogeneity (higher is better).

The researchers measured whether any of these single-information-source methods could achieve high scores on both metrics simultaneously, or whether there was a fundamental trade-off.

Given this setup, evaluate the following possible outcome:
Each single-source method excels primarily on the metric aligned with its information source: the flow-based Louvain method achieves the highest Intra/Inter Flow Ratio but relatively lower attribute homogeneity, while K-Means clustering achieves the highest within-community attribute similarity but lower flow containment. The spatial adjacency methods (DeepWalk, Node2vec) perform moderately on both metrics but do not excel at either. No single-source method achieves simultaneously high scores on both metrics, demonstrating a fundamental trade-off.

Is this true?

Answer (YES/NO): YES